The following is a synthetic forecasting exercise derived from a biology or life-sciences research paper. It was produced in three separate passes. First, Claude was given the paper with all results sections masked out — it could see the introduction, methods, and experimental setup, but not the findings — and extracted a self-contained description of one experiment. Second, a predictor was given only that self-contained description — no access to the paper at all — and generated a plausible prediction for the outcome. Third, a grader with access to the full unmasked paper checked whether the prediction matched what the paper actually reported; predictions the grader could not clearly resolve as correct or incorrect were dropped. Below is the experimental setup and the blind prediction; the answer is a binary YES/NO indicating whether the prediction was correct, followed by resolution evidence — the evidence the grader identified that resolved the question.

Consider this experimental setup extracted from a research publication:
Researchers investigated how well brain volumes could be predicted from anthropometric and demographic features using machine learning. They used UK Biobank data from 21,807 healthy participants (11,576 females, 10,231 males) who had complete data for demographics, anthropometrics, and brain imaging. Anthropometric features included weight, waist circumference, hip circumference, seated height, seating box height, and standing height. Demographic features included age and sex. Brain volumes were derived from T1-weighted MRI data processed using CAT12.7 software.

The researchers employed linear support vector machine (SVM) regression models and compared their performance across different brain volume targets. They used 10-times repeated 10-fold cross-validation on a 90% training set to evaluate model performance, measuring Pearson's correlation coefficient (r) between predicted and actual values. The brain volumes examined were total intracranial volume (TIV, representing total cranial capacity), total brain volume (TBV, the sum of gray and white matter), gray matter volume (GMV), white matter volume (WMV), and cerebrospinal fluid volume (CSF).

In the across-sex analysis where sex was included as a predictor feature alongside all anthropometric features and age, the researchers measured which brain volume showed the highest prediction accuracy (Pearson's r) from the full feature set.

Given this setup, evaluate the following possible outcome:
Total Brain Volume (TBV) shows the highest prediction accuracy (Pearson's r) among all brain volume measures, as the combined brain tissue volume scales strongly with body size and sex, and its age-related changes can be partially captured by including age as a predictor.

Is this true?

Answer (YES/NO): NO